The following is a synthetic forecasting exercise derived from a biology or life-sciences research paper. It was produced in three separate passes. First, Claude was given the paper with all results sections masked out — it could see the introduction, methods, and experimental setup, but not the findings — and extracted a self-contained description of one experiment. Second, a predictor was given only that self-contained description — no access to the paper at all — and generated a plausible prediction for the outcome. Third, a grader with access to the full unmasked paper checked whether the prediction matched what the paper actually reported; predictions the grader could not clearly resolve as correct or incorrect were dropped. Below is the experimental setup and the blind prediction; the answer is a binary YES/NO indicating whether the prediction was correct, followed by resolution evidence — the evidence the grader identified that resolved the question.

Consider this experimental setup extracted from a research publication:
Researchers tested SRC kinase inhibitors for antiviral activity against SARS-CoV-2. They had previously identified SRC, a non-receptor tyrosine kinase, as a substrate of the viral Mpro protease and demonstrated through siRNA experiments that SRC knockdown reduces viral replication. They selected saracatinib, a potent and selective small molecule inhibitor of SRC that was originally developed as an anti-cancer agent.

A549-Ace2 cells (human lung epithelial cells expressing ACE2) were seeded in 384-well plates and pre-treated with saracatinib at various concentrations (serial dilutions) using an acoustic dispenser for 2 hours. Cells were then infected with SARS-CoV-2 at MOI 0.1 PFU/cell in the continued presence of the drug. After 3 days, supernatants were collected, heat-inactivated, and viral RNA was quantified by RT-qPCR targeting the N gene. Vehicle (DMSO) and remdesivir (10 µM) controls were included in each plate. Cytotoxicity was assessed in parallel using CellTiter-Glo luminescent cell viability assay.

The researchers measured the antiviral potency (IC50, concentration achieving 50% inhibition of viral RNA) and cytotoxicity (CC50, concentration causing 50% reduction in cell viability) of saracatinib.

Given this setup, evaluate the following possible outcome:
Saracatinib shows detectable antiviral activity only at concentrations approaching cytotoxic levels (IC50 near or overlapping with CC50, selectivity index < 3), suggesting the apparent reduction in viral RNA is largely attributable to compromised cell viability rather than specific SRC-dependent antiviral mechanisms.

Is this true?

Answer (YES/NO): YES